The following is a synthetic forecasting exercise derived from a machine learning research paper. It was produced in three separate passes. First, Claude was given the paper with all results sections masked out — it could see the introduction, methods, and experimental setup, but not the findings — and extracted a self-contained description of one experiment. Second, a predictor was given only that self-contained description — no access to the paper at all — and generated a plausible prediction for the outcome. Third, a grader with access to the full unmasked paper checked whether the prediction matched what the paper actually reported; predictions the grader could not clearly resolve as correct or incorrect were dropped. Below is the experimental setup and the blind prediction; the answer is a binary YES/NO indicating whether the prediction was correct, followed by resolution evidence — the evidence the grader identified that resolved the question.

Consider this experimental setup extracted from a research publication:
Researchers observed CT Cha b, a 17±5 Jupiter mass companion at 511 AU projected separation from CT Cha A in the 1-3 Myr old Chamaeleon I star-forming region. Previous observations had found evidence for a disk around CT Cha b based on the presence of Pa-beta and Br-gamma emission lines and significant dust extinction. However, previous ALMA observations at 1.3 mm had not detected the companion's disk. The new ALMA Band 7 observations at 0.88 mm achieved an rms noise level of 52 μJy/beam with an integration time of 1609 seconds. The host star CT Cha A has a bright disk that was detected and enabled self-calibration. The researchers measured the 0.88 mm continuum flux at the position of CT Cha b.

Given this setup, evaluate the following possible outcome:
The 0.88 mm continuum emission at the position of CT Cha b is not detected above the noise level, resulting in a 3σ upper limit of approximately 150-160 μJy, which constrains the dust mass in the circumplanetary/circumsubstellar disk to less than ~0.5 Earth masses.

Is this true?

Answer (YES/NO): NO